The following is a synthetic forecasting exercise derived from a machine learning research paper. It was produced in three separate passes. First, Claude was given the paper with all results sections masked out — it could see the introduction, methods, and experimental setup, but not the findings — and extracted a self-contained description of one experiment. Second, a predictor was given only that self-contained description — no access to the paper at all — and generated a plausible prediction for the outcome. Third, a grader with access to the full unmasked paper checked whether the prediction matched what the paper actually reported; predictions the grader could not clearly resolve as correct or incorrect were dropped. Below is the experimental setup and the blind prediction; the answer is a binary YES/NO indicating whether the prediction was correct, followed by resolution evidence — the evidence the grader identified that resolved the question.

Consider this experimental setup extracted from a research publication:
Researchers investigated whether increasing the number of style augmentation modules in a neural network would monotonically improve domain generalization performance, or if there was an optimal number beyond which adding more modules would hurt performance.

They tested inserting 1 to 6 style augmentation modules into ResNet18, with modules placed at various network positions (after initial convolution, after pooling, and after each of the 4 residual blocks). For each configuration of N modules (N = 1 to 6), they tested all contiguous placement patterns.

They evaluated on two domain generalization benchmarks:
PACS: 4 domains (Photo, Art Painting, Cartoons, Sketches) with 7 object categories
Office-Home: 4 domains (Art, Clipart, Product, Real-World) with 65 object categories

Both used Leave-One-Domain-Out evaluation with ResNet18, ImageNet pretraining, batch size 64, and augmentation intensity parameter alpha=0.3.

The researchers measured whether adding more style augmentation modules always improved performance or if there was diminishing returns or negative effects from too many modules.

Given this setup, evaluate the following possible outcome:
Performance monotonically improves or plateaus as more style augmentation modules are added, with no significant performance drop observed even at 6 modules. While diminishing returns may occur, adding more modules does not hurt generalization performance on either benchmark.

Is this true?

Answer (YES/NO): NO